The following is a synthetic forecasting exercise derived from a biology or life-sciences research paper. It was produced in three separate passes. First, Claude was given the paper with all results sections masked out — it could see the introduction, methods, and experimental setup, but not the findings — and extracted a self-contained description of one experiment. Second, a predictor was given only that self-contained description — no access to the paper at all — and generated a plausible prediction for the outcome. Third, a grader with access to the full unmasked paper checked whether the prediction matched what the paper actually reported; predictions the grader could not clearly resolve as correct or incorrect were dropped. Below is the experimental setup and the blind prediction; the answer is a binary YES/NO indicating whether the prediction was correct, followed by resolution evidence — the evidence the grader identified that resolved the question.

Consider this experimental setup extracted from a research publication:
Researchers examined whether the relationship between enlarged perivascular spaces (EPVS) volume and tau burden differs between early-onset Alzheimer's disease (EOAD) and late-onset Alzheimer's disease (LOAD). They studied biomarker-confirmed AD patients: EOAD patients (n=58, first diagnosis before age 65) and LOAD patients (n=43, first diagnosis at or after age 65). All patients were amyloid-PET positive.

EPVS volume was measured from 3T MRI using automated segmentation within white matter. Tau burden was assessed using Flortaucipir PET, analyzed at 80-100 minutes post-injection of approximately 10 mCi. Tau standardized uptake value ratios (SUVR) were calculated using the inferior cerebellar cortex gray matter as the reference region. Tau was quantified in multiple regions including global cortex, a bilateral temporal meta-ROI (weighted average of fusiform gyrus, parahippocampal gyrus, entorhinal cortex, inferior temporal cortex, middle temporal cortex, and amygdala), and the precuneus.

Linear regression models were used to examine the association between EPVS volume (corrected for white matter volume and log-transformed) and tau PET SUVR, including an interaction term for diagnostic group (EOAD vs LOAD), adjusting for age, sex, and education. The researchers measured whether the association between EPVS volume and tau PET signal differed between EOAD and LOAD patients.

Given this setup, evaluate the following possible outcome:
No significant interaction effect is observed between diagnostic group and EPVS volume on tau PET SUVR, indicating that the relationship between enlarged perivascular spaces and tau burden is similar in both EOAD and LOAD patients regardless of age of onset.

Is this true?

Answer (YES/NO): NO